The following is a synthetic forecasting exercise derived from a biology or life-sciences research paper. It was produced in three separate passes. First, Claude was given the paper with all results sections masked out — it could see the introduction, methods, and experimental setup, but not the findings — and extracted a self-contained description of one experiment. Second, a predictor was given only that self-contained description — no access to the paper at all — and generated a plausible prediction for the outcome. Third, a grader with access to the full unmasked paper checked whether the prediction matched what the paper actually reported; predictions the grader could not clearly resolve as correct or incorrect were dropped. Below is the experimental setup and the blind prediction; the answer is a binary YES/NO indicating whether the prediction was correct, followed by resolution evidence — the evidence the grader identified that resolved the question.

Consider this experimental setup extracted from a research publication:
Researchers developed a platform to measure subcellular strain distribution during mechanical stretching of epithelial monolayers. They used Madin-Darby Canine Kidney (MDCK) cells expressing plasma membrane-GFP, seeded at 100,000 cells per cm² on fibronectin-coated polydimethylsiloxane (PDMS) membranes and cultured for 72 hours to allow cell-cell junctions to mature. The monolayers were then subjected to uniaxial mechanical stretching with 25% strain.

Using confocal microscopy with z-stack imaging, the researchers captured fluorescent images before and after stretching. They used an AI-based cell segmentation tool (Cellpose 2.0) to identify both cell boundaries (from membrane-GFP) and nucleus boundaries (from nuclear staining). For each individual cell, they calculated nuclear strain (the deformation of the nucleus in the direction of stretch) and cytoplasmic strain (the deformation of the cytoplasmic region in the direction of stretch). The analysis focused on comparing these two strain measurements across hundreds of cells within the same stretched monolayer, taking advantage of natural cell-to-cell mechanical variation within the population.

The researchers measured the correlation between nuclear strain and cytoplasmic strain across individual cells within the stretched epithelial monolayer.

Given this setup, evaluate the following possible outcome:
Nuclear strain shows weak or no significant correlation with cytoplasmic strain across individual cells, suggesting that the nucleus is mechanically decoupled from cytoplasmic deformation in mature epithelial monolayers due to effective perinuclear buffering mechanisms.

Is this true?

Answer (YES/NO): NO